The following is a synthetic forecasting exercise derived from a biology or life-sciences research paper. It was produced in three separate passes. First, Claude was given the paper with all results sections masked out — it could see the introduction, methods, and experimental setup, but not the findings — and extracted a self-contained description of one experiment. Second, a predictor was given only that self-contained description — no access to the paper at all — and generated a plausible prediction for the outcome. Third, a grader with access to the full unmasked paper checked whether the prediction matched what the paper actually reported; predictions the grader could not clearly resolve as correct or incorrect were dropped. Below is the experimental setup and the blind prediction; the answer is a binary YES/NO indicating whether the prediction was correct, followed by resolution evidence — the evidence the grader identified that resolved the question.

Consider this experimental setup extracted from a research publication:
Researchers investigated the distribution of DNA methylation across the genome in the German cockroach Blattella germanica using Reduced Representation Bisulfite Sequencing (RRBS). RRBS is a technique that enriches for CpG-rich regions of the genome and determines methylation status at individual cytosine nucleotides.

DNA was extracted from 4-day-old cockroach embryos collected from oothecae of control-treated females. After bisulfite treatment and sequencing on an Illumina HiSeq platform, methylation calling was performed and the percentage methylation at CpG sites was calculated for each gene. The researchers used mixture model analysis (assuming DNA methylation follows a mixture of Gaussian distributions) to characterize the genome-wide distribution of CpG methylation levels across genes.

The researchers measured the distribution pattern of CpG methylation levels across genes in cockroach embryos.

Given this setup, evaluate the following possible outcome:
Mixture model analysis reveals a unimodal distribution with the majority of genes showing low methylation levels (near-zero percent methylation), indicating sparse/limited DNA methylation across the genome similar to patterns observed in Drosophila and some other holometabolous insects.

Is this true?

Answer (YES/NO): NO